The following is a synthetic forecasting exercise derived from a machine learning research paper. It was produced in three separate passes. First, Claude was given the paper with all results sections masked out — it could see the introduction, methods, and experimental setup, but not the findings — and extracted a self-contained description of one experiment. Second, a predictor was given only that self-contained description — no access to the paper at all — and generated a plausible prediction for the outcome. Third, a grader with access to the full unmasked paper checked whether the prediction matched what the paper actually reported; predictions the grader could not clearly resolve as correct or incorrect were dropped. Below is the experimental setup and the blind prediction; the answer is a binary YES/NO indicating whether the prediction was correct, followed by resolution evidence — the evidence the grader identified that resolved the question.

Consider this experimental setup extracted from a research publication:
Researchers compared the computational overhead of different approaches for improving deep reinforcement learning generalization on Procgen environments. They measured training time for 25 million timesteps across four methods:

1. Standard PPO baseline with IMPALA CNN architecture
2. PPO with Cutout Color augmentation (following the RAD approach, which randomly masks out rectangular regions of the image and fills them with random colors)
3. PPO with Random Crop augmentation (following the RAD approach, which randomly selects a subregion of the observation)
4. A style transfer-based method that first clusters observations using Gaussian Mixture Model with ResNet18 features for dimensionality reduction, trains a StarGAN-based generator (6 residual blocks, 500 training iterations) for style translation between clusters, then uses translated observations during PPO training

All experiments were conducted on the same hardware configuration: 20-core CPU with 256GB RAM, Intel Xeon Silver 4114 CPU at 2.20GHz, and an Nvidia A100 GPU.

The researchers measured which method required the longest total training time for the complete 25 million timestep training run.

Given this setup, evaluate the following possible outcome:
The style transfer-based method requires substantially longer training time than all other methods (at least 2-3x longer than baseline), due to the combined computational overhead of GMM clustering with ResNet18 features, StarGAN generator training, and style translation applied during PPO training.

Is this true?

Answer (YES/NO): NO